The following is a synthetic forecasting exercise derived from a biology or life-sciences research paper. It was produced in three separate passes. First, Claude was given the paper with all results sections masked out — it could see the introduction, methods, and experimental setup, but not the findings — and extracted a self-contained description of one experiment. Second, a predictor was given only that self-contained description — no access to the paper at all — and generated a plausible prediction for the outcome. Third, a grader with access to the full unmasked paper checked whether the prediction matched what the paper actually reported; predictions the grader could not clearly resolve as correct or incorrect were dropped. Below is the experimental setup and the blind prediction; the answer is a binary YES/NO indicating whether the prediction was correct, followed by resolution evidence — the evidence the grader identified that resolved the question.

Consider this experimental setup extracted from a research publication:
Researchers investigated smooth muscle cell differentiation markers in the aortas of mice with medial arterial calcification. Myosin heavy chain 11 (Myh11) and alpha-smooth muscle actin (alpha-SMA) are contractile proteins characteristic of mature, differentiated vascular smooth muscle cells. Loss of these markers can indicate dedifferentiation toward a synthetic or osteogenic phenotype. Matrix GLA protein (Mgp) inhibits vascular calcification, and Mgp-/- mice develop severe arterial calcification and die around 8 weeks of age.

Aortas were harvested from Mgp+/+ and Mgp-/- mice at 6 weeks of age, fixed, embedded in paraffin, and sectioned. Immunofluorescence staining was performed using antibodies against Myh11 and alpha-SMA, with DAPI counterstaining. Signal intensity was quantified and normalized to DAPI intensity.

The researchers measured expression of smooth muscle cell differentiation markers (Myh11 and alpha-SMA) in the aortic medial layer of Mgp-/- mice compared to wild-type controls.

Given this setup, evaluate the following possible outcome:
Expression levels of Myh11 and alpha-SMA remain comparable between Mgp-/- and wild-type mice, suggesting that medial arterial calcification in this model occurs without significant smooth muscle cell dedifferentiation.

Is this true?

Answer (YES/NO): NO